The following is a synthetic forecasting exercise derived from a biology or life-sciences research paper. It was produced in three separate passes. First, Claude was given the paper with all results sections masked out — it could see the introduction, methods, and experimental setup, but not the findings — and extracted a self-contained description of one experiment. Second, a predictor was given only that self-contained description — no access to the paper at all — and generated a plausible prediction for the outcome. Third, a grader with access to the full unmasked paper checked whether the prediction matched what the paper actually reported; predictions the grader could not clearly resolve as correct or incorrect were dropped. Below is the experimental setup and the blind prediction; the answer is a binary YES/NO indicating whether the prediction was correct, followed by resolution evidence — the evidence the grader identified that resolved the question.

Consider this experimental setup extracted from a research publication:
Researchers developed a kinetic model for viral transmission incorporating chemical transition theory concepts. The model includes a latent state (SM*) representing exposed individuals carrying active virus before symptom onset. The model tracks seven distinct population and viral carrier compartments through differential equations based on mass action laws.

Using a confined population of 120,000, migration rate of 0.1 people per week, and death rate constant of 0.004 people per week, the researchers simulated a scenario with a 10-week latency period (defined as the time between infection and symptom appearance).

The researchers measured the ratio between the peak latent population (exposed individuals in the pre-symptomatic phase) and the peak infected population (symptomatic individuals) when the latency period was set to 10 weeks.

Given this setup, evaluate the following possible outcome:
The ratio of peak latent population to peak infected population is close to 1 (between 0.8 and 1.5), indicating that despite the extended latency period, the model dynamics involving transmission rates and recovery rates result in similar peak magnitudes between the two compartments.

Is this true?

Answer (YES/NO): NO